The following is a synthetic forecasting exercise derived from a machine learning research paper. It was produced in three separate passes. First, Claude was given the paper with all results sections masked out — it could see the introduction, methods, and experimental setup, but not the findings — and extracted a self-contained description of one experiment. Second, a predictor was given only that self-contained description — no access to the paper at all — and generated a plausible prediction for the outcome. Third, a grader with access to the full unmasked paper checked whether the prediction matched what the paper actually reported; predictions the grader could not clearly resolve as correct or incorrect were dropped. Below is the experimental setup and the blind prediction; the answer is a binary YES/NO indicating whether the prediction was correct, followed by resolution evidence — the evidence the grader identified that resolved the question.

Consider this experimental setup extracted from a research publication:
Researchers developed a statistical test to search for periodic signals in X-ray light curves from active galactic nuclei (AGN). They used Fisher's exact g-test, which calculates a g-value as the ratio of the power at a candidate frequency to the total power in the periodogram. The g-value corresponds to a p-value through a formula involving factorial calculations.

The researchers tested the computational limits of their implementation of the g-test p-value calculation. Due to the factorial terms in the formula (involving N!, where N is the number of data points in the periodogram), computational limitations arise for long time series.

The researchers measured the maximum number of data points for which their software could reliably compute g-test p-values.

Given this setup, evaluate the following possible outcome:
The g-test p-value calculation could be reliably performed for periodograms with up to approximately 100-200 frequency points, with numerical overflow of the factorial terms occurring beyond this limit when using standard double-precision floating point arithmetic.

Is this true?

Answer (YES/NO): NO